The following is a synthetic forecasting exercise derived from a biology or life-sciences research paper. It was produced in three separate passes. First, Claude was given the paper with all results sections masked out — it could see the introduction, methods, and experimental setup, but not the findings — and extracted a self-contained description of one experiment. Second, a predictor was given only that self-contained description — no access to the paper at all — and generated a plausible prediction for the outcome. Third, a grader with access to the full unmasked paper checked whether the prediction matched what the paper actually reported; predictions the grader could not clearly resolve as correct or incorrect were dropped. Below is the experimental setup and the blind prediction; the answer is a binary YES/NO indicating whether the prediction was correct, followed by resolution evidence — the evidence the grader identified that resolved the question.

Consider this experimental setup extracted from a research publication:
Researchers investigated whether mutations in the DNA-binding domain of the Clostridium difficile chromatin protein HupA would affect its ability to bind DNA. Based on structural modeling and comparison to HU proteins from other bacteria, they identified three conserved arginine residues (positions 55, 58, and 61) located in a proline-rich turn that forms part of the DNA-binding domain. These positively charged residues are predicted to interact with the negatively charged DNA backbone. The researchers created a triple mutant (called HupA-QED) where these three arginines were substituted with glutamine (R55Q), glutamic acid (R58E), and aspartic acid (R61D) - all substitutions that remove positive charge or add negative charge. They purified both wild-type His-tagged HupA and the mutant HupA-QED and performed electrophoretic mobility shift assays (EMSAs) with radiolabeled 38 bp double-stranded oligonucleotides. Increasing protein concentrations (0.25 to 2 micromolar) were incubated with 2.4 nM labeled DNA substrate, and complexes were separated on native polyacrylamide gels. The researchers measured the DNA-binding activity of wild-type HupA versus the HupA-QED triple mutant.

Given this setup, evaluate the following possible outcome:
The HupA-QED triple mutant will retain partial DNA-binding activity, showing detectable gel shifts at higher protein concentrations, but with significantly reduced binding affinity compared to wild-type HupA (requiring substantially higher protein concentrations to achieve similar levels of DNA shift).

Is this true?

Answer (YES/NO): NO